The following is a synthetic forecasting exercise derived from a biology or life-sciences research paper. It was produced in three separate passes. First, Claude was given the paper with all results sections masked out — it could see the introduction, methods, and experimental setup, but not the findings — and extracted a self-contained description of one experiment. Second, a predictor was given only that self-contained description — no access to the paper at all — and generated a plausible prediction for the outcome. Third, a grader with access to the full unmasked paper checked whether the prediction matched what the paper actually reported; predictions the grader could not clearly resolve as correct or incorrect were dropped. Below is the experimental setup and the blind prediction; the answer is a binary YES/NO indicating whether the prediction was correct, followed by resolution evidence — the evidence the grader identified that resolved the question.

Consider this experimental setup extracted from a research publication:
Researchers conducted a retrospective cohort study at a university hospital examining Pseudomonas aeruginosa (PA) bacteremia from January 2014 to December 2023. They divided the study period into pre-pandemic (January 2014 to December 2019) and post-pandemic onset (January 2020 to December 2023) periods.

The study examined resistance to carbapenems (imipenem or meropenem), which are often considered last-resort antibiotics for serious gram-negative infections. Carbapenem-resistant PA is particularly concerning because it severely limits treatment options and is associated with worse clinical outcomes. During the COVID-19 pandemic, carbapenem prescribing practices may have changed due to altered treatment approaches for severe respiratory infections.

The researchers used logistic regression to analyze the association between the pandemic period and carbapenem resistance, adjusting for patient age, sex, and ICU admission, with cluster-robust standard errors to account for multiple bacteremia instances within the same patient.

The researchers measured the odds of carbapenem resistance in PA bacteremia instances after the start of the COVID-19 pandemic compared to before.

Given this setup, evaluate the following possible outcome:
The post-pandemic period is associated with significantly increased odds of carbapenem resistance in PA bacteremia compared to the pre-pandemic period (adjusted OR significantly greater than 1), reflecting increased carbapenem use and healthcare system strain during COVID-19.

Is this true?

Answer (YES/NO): NO